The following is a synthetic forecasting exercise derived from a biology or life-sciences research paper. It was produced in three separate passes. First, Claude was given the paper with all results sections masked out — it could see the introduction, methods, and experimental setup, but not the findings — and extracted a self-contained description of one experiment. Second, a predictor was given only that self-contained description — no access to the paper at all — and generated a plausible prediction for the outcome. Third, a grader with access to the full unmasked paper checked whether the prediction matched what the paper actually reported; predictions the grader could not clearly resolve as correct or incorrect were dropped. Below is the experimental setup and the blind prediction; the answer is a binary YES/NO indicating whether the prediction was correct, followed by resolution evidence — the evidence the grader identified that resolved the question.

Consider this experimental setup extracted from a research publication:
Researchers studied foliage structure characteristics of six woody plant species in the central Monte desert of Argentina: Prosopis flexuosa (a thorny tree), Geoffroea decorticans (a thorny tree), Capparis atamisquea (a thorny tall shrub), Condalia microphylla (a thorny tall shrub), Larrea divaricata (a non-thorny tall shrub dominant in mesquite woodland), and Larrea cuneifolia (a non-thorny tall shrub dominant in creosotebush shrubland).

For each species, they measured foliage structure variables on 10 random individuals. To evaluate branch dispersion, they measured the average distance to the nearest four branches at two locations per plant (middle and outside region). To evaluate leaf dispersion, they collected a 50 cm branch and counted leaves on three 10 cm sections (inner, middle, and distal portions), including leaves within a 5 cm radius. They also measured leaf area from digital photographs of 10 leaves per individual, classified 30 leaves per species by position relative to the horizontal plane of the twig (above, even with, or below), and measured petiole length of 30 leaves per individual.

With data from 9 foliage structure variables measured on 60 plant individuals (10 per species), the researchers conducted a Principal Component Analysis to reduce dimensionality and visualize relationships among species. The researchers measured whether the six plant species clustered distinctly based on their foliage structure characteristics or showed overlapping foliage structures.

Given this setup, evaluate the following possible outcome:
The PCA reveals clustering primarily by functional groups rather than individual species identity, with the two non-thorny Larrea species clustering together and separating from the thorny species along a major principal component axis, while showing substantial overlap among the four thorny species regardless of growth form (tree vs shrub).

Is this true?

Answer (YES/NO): NO